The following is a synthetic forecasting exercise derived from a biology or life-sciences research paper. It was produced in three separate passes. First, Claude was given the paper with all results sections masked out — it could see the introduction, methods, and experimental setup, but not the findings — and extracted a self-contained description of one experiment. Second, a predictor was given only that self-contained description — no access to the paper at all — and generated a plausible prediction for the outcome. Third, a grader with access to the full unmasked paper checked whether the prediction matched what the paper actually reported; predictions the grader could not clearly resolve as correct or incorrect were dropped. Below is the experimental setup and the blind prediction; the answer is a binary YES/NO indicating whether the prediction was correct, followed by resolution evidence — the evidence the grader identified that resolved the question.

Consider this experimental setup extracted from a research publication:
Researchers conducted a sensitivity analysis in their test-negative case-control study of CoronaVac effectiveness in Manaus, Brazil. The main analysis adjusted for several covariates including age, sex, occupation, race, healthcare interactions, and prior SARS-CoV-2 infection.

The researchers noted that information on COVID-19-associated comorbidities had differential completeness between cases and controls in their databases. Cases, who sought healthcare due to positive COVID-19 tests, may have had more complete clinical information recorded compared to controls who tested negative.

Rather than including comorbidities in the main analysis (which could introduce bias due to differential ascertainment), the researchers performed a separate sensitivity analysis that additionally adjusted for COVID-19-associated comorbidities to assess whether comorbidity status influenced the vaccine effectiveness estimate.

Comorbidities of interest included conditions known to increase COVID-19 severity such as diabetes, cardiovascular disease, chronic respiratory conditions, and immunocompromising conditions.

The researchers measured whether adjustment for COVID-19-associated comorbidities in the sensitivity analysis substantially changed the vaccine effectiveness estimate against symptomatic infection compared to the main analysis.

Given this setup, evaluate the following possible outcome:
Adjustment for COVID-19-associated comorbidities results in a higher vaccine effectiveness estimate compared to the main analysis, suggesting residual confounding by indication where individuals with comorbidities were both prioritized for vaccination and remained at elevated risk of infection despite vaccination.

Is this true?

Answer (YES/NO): NO